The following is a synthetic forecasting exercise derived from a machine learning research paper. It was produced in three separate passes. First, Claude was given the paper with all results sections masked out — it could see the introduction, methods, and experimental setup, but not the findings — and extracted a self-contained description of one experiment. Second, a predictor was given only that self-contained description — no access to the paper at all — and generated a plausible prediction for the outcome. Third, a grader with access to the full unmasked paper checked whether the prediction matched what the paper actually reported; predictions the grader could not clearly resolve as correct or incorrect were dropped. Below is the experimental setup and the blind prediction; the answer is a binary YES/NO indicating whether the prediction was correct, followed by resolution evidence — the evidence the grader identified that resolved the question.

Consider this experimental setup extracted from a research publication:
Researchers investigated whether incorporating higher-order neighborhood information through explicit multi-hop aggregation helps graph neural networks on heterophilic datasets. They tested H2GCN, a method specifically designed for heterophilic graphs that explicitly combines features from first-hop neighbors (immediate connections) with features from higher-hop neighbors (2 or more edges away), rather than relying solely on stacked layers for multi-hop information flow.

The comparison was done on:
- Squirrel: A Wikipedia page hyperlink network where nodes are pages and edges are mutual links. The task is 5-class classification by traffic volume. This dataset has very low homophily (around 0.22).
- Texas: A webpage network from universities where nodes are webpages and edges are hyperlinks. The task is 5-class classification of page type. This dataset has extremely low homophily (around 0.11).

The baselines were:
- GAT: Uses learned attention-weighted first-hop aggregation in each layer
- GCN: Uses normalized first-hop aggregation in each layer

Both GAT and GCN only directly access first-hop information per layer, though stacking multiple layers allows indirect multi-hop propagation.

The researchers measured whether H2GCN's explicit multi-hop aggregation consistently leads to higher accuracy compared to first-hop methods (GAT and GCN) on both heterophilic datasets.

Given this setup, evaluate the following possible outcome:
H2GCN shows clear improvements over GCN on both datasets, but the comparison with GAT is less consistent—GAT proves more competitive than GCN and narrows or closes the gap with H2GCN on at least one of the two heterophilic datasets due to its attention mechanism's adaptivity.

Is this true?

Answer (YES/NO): NO